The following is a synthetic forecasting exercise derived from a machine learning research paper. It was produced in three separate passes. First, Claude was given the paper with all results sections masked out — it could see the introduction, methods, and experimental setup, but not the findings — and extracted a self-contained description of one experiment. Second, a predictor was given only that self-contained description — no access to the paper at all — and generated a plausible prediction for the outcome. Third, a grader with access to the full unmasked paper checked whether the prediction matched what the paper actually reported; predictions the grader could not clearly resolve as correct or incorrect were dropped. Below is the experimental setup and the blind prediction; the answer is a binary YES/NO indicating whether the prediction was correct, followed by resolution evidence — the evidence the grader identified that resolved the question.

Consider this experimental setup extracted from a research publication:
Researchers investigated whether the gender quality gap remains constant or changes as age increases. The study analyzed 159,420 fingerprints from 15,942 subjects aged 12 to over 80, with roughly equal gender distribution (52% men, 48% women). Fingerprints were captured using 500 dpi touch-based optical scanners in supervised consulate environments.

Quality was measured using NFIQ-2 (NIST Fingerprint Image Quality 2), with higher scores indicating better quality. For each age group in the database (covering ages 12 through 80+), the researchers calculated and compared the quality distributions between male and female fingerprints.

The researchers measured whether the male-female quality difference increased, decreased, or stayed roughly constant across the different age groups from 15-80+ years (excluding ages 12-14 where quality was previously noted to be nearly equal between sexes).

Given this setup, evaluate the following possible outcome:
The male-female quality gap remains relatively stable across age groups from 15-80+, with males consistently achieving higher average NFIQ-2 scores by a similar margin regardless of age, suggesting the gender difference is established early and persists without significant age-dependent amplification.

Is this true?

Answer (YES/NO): YES